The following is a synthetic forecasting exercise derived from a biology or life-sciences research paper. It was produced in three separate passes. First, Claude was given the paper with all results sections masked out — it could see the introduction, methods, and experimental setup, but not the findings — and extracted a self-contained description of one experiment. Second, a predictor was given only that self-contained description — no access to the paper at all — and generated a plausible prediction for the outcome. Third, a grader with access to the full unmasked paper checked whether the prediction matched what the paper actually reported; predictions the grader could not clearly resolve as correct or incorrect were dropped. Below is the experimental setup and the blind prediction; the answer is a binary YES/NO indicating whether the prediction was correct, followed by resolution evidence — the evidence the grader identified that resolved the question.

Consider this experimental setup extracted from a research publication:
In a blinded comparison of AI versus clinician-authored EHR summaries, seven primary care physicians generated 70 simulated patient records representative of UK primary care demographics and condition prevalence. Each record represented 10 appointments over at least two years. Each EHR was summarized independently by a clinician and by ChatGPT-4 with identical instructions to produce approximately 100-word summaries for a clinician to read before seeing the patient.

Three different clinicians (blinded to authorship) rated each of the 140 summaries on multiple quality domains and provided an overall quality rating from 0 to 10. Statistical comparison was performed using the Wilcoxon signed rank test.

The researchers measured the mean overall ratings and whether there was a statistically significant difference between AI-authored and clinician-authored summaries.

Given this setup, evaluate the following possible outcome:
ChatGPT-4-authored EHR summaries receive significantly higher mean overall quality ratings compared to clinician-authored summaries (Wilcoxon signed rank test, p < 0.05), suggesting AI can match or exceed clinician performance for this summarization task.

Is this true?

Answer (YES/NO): NO